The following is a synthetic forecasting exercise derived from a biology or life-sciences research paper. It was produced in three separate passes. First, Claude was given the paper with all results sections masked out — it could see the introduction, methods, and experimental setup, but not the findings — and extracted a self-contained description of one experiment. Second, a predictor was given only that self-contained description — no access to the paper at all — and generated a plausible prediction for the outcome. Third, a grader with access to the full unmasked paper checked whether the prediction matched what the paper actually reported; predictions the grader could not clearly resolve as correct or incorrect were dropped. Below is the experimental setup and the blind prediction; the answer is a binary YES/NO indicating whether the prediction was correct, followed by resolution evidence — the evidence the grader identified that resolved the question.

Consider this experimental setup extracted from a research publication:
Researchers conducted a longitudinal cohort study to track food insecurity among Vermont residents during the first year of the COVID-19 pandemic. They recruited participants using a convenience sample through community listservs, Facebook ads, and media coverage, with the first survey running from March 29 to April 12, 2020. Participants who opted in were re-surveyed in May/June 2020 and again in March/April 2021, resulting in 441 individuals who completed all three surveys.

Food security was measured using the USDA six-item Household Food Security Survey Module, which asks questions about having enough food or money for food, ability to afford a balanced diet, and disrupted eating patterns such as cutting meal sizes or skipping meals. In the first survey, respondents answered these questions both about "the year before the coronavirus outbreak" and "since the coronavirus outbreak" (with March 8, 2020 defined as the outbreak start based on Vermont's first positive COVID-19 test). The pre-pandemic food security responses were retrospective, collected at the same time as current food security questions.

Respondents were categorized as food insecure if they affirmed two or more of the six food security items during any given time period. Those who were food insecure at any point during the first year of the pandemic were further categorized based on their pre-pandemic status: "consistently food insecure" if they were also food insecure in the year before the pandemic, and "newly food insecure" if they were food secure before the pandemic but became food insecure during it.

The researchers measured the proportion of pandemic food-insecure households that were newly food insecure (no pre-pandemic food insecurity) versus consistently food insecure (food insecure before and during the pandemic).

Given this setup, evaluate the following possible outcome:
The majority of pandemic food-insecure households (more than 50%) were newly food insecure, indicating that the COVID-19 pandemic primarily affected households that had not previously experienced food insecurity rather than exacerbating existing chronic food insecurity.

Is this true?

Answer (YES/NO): YES